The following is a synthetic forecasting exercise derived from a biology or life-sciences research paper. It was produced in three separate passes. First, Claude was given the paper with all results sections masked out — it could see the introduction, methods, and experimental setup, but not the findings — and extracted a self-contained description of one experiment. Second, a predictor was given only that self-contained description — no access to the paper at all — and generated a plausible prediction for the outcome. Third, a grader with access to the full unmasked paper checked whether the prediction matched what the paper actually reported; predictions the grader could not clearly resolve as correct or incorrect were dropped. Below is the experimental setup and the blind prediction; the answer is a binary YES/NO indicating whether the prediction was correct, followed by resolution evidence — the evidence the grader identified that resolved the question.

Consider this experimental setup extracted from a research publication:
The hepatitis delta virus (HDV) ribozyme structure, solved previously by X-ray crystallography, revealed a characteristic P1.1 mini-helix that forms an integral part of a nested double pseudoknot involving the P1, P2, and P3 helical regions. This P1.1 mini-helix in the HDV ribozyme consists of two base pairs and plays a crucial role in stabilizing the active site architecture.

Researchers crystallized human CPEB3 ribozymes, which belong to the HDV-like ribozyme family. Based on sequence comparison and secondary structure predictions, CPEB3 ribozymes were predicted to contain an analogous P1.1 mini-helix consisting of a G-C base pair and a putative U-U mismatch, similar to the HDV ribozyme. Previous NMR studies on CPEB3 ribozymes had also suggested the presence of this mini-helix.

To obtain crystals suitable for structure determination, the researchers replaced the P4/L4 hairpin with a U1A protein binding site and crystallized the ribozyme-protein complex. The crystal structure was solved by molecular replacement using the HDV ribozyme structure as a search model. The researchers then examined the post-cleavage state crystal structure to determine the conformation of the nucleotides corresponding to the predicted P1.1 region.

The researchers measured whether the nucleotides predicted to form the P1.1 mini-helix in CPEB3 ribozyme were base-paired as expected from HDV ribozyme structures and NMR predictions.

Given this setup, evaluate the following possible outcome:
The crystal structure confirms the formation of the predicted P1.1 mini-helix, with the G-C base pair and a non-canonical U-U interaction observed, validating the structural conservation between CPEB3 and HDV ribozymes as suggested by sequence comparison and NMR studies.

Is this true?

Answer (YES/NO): NO